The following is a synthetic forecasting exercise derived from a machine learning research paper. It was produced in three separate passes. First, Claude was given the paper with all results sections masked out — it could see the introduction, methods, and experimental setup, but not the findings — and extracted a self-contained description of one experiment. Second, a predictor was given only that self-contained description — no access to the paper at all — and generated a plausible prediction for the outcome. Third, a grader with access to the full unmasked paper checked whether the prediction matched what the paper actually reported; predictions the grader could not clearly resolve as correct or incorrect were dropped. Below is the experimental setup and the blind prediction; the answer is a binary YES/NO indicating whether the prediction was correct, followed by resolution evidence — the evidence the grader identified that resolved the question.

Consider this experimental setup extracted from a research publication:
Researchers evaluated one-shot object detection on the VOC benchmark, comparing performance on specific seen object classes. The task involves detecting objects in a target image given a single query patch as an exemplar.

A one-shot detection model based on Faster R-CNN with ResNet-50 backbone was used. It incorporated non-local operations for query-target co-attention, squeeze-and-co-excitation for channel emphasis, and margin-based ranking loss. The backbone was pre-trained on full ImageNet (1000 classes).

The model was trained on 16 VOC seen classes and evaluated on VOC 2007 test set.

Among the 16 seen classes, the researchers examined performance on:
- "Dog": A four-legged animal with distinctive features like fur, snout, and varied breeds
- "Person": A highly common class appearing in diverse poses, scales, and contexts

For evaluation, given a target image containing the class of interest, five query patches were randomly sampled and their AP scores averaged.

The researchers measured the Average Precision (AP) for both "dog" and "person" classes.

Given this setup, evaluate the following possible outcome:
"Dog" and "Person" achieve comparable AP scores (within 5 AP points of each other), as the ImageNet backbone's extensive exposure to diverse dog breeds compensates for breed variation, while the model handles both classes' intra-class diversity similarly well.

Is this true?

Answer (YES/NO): NO